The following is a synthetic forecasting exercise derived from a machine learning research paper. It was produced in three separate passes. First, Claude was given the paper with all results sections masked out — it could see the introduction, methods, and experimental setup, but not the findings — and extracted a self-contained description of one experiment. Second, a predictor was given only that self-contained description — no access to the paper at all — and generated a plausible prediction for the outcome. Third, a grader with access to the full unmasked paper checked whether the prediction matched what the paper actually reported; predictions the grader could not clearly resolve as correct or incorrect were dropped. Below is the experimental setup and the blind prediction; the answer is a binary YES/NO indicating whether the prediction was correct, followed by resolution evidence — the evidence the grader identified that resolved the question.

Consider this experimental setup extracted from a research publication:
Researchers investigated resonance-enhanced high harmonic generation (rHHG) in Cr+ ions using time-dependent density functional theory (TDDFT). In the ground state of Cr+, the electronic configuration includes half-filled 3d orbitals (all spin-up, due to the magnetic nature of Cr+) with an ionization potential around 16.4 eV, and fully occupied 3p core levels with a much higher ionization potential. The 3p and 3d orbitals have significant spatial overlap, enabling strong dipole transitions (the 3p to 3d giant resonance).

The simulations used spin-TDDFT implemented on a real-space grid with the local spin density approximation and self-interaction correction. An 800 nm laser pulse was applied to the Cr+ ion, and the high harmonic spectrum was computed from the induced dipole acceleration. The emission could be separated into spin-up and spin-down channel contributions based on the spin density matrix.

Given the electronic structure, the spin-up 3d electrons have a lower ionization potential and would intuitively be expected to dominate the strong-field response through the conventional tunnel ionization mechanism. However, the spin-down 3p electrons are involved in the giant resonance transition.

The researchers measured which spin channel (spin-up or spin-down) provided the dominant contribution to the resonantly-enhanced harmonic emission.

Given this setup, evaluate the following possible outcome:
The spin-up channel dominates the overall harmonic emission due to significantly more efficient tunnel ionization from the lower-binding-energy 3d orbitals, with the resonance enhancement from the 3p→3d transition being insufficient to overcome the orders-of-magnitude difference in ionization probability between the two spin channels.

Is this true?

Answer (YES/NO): NO